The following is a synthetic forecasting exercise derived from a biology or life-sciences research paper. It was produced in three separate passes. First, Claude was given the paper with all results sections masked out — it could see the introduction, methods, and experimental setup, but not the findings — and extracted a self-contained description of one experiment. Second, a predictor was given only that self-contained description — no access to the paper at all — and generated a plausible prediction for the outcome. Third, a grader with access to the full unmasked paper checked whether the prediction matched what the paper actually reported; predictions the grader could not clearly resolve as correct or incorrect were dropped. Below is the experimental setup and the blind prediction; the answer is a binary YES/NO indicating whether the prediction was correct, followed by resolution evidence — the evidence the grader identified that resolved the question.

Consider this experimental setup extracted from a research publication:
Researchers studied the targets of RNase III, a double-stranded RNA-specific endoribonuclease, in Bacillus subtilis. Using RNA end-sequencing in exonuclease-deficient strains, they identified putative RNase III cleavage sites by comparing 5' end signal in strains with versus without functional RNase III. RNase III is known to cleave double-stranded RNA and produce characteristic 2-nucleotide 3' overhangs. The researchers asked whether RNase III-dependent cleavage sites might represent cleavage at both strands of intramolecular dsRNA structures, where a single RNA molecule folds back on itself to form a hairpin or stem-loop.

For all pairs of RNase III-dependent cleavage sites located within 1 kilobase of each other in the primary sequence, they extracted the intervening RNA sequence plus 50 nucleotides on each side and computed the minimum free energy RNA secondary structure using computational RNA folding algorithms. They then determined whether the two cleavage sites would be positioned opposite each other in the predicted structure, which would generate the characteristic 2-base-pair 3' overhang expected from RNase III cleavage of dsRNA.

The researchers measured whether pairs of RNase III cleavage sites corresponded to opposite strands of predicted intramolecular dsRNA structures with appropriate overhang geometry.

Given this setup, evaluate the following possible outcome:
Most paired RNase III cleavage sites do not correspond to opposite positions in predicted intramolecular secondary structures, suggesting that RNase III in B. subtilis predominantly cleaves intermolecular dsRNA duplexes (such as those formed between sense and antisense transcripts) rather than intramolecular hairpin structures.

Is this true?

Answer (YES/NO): NO